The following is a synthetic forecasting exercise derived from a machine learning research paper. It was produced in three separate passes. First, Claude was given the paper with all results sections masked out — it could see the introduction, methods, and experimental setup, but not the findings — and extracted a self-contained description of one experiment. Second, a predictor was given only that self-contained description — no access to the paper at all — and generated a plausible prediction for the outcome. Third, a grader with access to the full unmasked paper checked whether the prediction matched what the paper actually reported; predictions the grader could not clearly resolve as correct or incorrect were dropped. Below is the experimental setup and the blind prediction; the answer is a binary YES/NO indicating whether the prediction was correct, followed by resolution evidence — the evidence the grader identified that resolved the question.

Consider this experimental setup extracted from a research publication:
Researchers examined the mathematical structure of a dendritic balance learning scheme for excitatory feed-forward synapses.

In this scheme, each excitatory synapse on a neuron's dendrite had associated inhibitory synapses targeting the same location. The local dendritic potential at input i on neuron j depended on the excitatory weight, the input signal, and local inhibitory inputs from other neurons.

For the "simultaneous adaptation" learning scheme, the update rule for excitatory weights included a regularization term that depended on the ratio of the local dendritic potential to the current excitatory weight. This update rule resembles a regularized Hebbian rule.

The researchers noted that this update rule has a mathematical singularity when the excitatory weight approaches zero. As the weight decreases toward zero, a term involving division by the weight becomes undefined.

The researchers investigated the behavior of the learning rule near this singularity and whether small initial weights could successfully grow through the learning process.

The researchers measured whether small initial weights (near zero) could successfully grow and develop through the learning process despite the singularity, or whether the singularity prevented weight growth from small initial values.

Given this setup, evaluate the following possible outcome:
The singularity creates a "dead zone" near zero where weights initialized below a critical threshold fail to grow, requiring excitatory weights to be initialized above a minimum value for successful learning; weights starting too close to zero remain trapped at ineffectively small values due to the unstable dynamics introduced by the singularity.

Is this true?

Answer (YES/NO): NO